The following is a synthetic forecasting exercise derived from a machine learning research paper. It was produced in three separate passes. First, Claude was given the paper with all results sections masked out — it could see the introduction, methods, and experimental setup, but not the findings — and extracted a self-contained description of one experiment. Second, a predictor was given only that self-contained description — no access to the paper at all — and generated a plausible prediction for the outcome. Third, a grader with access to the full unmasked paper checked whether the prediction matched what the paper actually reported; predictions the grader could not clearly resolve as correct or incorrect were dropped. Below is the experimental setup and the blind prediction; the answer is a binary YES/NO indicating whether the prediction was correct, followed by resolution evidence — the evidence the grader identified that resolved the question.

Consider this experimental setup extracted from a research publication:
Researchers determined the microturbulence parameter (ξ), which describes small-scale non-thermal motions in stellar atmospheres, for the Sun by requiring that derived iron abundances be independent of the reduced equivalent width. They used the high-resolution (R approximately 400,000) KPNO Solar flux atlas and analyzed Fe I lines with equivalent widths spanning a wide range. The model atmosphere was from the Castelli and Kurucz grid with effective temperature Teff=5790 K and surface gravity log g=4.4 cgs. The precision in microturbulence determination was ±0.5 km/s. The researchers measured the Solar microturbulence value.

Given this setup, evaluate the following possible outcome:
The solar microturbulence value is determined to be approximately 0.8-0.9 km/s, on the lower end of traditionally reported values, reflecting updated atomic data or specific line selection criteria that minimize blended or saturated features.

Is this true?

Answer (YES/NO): NO